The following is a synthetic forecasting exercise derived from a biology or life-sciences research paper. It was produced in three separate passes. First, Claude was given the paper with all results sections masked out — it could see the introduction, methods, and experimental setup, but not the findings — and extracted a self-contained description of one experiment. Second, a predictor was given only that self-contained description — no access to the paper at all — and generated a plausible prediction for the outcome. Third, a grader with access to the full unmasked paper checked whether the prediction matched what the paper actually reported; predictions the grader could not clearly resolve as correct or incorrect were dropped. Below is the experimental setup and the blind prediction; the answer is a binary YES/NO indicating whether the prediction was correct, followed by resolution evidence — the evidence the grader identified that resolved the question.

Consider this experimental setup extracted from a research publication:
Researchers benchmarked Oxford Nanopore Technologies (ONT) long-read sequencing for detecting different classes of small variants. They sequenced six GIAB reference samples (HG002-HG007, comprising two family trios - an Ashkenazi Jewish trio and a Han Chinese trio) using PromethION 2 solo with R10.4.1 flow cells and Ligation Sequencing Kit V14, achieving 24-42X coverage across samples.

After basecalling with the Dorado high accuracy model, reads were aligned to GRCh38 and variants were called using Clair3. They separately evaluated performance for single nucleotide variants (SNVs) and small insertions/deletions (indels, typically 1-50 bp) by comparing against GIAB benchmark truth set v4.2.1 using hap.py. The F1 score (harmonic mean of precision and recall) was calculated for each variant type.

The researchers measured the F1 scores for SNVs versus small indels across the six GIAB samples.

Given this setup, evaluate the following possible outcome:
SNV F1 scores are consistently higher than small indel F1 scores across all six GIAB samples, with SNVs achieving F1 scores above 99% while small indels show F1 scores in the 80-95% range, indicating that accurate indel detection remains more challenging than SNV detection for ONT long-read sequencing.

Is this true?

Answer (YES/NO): YES